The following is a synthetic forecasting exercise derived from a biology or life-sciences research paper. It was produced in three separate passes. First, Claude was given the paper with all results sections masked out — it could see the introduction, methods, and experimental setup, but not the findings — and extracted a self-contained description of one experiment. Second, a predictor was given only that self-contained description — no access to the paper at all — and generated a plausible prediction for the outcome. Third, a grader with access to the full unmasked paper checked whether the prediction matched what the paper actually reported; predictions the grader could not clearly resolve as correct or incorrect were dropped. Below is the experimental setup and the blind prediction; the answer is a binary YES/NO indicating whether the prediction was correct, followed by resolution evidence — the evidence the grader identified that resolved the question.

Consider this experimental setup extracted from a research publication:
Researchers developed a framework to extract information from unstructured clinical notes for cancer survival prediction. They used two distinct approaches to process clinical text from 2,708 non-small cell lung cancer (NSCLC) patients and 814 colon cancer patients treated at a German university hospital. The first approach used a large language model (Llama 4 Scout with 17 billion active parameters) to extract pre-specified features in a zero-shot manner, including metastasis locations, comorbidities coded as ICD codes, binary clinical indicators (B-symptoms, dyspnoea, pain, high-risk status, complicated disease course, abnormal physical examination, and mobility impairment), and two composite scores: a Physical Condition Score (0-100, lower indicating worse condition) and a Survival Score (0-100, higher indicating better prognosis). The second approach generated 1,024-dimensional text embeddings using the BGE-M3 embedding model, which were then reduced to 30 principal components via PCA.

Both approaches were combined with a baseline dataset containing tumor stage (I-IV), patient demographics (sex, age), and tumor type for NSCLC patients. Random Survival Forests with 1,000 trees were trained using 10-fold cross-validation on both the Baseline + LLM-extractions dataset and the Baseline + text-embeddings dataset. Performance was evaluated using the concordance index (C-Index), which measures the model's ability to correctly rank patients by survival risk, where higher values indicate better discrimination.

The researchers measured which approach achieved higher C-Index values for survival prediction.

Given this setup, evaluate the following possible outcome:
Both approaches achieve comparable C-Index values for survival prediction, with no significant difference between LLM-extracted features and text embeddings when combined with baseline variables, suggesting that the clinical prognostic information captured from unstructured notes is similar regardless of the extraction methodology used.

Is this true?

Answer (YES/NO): NO